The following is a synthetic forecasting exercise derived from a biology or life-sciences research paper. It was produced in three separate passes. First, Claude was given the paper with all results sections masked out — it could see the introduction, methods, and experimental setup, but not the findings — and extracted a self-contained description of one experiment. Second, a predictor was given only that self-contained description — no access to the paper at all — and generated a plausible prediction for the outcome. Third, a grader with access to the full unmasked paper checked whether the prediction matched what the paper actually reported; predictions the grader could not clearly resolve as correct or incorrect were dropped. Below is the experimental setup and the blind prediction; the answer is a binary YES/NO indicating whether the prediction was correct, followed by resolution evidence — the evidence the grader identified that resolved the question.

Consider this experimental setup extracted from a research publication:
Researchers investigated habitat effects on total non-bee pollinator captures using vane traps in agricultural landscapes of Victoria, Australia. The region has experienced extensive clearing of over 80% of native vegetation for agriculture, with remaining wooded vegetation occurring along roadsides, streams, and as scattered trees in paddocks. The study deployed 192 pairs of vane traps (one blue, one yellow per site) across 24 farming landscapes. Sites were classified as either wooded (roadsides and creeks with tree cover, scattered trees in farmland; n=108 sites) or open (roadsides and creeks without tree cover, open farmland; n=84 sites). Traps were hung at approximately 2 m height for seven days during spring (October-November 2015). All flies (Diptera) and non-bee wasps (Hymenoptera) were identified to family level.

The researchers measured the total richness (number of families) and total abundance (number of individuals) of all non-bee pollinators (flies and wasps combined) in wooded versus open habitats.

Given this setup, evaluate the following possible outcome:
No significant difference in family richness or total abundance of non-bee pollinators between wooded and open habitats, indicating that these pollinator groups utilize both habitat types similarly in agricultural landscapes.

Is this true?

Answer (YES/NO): NO